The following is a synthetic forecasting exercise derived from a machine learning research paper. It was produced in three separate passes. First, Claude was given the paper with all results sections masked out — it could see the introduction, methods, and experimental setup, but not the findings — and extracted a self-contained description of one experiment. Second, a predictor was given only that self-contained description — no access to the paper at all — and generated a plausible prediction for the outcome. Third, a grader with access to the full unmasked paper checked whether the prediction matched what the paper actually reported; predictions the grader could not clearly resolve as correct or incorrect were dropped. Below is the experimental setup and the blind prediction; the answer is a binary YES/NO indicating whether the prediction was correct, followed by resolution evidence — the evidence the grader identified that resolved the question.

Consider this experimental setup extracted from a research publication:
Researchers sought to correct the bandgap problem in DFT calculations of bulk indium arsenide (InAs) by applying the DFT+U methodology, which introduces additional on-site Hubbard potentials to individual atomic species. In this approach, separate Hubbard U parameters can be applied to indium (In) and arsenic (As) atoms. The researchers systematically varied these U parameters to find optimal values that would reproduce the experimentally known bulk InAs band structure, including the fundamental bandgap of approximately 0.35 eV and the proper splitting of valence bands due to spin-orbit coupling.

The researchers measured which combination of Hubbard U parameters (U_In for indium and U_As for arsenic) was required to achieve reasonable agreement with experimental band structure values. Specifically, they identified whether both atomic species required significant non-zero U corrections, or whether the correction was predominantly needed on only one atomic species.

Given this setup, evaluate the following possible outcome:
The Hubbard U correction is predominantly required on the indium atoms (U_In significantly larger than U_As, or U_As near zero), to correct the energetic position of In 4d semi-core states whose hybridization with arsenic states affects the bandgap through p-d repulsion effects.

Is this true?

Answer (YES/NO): NO